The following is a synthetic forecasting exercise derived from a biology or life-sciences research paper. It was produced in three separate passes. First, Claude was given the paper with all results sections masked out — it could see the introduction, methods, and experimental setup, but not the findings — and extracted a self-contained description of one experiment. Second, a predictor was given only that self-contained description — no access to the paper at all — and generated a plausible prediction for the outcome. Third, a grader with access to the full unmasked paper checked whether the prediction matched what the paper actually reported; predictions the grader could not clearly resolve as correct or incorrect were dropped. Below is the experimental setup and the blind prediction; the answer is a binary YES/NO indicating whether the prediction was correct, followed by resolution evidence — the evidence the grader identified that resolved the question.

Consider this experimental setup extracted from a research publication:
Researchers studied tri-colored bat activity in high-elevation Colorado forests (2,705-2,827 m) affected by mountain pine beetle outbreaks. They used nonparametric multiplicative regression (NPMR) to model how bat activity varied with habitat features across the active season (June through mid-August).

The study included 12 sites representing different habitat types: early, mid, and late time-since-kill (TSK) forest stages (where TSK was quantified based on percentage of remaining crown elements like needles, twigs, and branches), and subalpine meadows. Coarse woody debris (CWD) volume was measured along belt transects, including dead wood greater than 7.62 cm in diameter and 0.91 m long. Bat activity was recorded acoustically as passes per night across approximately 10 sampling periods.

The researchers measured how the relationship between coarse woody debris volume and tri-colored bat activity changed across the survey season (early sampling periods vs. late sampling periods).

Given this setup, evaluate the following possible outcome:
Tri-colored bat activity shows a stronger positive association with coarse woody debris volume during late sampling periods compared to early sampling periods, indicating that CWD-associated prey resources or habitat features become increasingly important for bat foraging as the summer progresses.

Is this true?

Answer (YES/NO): YES